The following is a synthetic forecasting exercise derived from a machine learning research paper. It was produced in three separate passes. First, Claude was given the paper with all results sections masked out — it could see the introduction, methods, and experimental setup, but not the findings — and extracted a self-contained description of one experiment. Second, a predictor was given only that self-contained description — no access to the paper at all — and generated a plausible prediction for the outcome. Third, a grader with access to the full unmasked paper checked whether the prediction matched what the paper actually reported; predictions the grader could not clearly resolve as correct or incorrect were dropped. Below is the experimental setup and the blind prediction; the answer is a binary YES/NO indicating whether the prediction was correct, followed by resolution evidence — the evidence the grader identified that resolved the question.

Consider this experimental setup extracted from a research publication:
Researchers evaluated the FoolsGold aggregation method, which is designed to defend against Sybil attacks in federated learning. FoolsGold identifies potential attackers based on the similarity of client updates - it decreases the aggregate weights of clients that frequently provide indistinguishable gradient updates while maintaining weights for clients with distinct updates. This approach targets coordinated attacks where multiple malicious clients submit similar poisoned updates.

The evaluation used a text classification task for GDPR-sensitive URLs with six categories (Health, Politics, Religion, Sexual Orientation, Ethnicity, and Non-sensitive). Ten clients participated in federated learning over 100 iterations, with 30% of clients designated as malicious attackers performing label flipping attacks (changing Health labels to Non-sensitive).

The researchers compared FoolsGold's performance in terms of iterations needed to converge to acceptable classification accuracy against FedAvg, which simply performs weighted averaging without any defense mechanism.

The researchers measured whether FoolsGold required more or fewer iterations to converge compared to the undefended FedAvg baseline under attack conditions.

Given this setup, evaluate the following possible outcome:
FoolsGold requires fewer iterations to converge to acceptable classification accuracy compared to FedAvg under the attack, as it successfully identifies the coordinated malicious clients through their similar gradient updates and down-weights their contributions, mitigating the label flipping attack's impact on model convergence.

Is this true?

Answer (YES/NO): NO